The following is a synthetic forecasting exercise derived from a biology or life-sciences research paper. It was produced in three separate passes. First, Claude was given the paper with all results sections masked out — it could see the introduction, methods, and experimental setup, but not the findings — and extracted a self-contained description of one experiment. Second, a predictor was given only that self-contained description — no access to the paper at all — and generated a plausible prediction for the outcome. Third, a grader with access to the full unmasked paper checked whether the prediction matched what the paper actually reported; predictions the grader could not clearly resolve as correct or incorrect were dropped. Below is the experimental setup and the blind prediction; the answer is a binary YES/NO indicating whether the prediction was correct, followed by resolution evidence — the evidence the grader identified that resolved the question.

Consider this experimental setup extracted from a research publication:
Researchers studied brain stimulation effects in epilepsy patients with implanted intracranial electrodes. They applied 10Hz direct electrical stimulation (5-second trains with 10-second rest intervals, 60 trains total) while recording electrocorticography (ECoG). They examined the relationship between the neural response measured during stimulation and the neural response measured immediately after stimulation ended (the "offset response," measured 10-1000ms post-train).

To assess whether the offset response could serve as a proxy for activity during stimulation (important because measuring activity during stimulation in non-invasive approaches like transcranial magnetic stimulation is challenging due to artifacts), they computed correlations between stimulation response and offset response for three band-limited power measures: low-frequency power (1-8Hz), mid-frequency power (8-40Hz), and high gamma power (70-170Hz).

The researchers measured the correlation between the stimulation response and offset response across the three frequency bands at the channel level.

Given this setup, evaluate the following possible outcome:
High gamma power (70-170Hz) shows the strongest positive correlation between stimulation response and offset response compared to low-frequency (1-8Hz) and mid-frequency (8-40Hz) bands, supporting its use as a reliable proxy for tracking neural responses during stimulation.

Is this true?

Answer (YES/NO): NO